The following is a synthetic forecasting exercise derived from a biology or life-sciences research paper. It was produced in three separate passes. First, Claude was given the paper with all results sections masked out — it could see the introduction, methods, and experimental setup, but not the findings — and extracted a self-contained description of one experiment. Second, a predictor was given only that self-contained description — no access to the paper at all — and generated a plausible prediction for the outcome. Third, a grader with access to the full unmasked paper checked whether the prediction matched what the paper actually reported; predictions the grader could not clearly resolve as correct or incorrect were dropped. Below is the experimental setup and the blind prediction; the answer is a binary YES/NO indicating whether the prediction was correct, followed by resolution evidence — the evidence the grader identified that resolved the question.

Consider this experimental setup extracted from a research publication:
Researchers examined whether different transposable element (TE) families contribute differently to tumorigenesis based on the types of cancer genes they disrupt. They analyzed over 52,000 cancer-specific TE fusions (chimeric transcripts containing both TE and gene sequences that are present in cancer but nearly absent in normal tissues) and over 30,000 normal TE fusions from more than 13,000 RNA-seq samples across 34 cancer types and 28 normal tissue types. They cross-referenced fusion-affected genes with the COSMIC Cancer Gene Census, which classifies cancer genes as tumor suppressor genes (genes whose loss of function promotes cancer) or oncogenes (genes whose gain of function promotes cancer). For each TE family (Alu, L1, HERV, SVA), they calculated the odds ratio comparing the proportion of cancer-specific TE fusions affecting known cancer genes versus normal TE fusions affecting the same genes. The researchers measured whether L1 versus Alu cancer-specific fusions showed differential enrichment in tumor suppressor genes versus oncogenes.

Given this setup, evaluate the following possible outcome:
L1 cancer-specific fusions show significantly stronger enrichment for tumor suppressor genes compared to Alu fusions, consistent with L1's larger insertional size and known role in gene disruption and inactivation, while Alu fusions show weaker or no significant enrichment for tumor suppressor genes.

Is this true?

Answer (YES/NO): NO